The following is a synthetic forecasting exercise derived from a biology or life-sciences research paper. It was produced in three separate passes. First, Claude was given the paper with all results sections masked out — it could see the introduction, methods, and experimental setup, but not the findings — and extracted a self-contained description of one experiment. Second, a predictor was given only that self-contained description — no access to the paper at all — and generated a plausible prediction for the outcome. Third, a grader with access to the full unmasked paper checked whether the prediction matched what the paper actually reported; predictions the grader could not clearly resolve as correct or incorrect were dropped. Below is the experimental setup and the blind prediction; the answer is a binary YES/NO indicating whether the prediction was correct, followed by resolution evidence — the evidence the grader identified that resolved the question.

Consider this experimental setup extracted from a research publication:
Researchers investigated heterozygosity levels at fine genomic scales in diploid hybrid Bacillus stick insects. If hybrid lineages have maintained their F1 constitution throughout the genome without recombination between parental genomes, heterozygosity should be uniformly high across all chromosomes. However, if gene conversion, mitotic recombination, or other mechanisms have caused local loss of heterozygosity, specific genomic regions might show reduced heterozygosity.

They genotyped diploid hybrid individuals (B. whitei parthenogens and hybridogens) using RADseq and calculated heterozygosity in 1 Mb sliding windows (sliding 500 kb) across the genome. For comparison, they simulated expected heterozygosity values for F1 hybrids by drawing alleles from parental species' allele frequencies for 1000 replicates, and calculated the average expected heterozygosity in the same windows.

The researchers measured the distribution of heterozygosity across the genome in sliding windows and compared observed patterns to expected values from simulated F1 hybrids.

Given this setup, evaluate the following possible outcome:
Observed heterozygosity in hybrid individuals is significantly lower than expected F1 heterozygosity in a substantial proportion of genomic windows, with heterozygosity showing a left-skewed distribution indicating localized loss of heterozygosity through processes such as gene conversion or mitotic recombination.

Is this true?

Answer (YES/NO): NO